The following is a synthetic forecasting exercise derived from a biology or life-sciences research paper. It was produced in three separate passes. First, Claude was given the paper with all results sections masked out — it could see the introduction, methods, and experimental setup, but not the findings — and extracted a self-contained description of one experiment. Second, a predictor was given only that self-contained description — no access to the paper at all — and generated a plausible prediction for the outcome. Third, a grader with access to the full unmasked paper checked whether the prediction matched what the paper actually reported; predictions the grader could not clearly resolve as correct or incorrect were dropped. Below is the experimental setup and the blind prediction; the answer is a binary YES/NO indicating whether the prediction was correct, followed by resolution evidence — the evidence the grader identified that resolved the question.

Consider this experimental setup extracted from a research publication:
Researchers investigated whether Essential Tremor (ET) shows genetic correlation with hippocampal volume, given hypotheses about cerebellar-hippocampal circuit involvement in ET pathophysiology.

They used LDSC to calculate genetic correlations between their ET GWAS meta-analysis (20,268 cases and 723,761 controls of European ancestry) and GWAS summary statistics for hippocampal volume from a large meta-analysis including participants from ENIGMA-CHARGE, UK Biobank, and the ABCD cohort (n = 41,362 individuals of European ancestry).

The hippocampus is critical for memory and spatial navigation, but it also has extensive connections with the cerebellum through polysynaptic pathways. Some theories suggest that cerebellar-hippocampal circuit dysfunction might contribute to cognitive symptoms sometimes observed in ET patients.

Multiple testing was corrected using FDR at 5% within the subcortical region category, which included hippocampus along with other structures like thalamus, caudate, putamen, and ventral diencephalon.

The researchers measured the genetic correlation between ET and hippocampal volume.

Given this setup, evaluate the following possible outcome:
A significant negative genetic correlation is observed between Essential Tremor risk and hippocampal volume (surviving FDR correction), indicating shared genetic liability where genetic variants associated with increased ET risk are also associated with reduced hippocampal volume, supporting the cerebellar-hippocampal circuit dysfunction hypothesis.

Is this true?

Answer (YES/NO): NO